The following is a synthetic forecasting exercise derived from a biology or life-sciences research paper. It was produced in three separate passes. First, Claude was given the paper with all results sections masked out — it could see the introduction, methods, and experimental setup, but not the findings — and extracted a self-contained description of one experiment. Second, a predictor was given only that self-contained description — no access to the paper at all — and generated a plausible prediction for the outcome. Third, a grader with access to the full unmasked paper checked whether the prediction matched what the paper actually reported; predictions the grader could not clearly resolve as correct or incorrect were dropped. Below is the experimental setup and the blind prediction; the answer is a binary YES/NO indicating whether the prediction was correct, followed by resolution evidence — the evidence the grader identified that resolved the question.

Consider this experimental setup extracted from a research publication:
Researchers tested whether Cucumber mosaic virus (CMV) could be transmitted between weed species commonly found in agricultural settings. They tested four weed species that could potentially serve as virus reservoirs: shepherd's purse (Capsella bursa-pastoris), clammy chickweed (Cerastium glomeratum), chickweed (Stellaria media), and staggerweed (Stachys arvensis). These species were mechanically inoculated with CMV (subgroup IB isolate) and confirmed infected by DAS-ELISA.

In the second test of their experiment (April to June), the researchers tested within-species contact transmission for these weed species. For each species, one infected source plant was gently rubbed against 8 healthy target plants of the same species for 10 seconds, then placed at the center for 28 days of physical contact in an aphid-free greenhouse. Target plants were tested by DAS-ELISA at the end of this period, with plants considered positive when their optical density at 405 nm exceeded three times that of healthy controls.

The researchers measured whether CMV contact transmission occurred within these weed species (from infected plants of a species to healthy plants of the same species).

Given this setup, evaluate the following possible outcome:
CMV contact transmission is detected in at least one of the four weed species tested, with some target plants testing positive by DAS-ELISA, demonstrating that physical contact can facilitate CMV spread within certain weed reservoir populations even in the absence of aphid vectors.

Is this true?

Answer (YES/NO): YES